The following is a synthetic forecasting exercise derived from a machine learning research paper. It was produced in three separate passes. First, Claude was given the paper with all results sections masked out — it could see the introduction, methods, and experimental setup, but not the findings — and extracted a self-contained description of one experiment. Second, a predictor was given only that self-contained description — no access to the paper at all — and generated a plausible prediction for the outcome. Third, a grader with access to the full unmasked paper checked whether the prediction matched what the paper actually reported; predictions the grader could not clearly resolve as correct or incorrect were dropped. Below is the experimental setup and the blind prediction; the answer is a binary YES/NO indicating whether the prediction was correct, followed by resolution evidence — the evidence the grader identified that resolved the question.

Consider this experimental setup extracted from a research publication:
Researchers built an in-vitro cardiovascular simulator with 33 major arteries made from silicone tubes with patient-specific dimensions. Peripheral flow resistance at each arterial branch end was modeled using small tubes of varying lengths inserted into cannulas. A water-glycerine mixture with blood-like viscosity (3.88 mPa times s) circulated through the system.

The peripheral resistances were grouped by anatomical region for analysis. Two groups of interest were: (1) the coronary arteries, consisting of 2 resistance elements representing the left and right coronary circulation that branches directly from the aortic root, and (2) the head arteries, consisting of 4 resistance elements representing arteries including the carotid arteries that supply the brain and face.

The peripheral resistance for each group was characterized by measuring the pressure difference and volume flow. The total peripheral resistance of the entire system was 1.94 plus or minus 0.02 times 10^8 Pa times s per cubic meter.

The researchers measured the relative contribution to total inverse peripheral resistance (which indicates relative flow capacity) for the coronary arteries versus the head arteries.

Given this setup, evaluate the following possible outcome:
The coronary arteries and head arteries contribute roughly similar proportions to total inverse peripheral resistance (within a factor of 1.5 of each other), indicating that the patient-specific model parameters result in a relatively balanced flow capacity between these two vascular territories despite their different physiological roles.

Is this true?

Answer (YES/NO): NO